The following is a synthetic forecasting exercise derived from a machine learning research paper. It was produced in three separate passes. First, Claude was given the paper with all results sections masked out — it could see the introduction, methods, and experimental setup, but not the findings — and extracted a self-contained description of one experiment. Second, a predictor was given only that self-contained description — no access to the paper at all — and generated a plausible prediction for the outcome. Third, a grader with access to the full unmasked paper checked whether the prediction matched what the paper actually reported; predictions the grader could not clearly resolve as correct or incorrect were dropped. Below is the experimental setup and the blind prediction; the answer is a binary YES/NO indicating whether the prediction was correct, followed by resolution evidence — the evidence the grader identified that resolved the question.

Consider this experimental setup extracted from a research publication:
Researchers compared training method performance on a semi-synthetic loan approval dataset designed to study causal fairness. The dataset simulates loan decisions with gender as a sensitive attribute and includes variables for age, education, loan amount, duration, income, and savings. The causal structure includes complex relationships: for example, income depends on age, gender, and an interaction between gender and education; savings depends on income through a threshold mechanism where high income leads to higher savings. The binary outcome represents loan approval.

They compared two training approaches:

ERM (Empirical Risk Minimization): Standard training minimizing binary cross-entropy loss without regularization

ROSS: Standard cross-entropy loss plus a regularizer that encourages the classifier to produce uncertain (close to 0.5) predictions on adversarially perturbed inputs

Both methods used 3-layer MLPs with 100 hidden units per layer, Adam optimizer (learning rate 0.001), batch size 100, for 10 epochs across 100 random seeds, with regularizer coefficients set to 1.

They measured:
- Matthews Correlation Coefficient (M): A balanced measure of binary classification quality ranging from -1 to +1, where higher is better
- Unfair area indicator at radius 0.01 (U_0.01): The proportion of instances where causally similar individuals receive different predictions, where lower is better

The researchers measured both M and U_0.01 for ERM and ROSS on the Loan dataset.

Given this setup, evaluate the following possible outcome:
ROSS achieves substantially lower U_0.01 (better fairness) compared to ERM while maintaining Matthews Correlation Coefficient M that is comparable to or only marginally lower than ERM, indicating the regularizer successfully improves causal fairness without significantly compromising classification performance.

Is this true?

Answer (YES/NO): NO